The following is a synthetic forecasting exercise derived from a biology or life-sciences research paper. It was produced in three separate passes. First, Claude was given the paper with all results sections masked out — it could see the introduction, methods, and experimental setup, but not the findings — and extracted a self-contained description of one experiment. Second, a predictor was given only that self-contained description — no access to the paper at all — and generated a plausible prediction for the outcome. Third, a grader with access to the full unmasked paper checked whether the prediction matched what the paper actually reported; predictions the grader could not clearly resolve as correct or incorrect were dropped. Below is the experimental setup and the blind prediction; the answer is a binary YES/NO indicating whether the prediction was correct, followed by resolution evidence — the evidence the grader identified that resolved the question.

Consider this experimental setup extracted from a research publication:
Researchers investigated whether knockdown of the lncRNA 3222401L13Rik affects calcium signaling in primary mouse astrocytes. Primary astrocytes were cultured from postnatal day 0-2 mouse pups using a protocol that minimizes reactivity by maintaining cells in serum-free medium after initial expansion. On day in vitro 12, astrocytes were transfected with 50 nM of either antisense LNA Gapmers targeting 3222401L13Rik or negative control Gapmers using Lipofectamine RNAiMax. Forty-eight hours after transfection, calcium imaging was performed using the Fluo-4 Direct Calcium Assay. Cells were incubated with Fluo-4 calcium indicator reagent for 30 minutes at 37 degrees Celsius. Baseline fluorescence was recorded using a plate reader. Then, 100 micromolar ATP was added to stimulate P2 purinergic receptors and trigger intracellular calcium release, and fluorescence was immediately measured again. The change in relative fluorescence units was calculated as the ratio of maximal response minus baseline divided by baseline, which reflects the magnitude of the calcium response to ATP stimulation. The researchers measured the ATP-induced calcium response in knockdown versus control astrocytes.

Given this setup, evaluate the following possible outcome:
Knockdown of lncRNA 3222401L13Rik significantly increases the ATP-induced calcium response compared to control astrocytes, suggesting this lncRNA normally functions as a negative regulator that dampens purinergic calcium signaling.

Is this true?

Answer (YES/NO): NO